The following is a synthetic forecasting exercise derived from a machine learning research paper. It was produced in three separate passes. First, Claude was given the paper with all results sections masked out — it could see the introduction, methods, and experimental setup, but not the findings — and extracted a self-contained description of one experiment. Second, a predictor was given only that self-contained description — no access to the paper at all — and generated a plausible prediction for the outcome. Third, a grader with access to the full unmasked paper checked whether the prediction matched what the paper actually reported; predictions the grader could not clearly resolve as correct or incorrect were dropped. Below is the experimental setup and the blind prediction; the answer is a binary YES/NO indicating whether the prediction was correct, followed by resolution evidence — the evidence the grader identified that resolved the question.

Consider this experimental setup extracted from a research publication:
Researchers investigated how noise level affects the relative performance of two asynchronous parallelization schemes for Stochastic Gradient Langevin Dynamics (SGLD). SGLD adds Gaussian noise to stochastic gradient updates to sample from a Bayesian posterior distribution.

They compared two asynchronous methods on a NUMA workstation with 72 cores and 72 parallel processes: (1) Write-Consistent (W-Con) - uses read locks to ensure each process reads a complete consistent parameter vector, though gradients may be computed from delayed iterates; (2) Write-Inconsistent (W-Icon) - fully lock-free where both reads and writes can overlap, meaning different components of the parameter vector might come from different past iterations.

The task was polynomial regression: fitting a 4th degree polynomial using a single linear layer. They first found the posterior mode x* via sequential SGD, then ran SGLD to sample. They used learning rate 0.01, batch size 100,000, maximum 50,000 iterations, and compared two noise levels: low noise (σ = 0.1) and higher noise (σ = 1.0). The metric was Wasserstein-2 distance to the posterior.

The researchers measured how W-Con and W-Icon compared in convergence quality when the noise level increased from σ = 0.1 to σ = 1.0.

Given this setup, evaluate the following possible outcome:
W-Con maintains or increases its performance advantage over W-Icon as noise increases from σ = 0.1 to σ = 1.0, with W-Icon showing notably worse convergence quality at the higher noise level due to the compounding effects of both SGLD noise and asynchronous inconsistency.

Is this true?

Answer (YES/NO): YES